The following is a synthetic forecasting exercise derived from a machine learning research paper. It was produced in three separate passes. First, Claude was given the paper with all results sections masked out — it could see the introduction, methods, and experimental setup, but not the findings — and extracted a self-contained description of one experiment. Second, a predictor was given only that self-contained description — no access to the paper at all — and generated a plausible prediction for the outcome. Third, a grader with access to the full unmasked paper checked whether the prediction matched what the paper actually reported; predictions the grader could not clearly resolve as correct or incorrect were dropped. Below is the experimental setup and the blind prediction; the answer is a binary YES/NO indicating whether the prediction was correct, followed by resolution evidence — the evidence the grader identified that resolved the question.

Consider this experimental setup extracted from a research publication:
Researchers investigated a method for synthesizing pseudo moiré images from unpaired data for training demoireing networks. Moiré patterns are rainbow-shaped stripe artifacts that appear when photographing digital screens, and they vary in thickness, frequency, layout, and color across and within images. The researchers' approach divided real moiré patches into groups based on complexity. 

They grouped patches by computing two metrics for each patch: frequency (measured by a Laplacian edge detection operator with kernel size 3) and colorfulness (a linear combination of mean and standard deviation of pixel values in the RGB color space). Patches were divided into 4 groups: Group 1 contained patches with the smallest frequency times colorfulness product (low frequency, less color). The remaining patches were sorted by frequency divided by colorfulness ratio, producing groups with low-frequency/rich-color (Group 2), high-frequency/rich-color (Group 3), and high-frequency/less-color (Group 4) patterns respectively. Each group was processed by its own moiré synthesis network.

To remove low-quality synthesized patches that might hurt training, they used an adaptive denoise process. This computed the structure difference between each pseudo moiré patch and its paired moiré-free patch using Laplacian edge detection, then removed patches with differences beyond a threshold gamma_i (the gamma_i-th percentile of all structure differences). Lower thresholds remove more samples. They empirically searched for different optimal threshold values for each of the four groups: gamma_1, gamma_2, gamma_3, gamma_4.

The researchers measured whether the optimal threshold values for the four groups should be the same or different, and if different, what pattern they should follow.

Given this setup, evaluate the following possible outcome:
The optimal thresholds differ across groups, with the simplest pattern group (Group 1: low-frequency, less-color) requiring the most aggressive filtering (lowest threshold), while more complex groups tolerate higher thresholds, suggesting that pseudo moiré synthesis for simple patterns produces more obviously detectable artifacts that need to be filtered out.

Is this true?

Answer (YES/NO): NO